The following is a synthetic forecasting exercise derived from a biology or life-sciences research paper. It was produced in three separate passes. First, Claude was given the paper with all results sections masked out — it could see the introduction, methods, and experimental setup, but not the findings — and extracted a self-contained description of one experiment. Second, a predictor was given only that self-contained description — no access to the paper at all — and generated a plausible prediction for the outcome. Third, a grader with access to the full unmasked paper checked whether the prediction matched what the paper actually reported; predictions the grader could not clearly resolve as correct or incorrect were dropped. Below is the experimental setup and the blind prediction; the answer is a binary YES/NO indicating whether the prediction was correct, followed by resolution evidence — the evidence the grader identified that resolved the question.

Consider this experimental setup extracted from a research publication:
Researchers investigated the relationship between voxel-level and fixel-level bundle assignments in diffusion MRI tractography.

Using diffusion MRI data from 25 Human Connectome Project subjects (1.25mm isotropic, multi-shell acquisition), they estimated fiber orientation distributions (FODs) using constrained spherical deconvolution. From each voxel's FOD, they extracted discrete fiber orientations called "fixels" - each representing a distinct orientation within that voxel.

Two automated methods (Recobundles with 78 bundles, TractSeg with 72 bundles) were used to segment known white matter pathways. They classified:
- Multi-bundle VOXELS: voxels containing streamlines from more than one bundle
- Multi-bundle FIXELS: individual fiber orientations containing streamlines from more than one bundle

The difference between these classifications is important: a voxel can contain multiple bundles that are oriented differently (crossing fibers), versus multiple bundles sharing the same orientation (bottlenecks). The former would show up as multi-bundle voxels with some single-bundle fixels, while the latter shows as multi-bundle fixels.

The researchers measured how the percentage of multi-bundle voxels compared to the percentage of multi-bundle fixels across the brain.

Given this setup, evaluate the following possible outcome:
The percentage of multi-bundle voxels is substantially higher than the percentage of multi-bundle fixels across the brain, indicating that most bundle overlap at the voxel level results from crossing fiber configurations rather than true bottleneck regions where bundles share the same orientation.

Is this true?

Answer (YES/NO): NO